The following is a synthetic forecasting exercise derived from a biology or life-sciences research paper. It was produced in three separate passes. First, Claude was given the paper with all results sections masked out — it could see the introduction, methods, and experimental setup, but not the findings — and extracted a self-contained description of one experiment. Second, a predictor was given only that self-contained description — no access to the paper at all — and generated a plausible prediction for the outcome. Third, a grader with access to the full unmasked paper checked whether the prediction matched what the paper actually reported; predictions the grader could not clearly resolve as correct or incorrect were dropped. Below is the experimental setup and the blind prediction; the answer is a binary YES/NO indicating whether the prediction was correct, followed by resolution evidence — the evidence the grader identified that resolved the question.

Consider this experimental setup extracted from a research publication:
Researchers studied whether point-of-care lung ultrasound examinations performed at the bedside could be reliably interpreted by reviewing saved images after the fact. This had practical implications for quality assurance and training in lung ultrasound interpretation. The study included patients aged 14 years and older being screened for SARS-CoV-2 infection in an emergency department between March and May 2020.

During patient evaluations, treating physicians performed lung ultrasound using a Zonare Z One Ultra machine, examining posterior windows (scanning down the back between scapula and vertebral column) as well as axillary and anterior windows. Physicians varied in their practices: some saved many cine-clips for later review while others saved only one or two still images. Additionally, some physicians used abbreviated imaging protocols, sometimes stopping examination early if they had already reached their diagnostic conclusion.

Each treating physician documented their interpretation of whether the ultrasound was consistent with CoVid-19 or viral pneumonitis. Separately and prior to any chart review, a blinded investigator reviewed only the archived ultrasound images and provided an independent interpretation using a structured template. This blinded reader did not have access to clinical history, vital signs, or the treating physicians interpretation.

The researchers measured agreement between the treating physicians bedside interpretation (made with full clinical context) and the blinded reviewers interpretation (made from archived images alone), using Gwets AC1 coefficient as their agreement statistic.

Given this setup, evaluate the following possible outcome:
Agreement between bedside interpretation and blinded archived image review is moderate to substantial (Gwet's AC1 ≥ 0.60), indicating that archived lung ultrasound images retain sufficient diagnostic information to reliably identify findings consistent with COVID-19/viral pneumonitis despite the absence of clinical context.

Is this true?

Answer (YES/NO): YES